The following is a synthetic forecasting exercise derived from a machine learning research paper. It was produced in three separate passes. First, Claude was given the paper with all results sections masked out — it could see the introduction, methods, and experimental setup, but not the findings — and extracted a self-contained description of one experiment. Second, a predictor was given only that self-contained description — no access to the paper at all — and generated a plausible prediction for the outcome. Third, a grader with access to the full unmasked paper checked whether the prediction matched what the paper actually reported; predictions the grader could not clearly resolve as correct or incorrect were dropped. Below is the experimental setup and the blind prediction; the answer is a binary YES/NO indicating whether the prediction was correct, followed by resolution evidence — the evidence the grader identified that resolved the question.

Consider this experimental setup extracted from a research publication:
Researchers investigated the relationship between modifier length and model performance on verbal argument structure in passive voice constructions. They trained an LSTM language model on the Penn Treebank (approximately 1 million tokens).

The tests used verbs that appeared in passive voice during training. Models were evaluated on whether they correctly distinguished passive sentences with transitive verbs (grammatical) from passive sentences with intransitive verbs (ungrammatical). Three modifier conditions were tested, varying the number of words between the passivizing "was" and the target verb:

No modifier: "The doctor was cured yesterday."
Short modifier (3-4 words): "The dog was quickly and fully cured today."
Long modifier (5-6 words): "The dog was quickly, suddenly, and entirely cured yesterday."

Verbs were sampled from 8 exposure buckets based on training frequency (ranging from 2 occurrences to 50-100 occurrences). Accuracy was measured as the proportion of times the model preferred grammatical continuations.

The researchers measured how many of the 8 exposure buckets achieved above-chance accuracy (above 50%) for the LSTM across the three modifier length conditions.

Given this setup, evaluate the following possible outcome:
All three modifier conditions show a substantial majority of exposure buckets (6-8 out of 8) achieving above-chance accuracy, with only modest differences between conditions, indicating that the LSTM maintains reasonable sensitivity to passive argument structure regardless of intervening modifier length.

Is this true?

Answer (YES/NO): NO